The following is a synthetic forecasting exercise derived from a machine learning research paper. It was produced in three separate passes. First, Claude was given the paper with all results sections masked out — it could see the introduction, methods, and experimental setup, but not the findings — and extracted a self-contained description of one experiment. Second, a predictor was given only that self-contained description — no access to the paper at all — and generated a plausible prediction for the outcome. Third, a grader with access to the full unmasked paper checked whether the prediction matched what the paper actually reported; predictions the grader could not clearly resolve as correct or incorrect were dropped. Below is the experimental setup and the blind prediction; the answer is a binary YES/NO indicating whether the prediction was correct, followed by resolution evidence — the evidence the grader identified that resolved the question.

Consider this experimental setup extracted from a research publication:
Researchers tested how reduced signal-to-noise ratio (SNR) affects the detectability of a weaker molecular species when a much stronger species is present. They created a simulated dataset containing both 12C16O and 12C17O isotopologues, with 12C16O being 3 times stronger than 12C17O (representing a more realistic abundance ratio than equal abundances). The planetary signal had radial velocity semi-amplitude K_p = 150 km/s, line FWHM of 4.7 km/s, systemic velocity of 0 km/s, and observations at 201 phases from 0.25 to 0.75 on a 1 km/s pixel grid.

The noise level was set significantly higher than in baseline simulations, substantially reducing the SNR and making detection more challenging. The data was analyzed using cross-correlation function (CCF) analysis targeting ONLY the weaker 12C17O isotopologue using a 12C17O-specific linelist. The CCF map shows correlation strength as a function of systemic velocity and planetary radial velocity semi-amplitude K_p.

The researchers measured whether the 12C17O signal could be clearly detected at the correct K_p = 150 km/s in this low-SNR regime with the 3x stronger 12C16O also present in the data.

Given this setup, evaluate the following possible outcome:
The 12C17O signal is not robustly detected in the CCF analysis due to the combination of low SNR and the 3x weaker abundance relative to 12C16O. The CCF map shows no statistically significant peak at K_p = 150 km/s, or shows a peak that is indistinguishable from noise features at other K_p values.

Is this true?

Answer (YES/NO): YES